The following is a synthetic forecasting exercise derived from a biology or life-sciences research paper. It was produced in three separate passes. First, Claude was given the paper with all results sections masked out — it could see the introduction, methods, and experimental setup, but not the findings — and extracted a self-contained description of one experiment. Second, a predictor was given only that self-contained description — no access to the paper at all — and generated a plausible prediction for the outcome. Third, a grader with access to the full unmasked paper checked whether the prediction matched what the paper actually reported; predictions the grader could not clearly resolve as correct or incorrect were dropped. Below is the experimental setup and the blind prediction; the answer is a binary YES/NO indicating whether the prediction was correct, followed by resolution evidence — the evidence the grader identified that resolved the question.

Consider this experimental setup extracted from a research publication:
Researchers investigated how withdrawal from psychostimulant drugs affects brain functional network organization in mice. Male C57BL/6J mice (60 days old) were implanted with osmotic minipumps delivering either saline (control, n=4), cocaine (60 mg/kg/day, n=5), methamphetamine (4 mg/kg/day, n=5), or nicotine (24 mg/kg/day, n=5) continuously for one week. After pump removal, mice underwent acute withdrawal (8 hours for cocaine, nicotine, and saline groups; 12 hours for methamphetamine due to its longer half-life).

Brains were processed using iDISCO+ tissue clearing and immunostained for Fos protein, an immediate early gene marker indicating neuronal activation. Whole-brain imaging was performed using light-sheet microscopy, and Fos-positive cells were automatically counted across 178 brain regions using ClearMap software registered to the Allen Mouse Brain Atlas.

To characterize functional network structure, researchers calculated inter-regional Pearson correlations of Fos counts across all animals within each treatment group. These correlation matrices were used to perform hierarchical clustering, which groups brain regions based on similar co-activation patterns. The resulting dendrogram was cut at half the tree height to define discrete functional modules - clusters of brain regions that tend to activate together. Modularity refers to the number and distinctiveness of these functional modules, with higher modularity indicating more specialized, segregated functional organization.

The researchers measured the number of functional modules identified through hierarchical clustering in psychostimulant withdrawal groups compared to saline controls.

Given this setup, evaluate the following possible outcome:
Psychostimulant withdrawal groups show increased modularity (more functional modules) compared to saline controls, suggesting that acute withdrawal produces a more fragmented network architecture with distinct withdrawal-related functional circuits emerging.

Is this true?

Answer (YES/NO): NO